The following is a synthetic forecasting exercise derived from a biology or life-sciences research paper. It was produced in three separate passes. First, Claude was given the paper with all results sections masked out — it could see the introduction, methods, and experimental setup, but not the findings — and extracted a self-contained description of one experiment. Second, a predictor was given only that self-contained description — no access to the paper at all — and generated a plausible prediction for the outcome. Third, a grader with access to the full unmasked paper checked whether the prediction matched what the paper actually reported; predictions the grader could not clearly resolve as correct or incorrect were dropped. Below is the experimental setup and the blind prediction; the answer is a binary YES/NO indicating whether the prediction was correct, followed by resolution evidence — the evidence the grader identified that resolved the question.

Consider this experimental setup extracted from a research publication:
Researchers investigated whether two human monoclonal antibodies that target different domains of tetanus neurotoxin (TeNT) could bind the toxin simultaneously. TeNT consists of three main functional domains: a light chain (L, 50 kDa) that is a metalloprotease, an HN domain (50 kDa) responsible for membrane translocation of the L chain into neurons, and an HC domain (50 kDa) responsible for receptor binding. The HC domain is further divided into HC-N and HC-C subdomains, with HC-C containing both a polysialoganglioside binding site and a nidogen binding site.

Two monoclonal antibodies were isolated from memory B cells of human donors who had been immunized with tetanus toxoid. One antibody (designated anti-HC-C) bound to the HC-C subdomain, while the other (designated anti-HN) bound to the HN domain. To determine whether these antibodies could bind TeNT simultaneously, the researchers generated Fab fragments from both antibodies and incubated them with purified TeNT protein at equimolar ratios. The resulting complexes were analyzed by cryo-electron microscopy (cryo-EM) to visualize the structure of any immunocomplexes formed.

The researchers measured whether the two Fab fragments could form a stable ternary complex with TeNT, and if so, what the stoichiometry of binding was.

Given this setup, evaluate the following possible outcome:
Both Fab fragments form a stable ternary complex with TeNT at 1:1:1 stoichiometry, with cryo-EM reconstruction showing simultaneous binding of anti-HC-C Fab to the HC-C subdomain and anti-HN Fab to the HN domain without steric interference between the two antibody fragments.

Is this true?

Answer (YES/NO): YES